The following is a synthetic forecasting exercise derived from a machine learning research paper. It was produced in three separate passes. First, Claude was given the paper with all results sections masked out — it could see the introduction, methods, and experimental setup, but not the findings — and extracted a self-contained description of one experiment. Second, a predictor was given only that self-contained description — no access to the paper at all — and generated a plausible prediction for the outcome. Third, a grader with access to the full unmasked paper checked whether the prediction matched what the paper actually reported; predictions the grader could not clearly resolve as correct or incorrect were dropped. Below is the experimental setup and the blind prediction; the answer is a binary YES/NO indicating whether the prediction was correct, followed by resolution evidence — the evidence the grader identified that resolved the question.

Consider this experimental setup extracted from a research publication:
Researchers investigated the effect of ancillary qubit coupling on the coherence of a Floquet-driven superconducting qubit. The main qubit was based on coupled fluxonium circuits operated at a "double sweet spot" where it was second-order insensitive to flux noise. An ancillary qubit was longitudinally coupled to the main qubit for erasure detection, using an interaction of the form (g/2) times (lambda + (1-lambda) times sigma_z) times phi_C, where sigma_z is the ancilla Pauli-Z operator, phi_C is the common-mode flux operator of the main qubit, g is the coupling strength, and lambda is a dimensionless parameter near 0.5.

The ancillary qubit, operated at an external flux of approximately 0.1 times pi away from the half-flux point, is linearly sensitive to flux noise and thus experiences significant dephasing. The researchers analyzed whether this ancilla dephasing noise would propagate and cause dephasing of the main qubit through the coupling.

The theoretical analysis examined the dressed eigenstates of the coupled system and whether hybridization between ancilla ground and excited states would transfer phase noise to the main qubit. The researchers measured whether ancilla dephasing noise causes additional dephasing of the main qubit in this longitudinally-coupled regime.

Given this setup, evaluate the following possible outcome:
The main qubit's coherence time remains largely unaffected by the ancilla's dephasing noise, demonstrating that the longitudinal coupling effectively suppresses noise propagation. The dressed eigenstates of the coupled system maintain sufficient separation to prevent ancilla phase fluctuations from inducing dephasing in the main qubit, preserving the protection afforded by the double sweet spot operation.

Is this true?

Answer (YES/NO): YES